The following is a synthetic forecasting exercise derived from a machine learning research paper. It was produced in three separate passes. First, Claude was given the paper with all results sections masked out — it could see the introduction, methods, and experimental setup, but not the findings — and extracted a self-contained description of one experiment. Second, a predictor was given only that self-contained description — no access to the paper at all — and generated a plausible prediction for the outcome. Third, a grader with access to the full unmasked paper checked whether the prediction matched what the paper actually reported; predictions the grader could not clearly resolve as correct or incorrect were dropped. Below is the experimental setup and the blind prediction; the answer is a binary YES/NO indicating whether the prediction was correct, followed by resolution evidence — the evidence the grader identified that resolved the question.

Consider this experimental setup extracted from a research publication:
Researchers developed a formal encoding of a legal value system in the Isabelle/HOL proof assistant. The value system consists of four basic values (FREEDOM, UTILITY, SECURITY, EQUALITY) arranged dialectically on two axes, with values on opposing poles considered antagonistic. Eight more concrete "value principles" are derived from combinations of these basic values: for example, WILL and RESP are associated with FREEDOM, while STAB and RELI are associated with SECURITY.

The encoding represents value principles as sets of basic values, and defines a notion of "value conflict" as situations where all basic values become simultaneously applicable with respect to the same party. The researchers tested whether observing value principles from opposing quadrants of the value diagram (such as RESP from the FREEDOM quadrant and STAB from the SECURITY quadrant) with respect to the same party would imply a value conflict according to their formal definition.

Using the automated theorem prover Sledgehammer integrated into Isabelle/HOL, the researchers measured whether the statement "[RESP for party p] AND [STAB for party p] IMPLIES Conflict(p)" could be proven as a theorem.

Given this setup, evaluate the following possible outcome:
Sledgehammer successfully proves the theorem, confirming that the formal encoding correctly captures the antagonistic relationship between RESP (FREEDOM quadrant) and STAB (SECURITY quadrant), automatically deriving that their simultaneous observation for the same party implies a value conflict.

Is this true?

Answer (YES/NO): YES